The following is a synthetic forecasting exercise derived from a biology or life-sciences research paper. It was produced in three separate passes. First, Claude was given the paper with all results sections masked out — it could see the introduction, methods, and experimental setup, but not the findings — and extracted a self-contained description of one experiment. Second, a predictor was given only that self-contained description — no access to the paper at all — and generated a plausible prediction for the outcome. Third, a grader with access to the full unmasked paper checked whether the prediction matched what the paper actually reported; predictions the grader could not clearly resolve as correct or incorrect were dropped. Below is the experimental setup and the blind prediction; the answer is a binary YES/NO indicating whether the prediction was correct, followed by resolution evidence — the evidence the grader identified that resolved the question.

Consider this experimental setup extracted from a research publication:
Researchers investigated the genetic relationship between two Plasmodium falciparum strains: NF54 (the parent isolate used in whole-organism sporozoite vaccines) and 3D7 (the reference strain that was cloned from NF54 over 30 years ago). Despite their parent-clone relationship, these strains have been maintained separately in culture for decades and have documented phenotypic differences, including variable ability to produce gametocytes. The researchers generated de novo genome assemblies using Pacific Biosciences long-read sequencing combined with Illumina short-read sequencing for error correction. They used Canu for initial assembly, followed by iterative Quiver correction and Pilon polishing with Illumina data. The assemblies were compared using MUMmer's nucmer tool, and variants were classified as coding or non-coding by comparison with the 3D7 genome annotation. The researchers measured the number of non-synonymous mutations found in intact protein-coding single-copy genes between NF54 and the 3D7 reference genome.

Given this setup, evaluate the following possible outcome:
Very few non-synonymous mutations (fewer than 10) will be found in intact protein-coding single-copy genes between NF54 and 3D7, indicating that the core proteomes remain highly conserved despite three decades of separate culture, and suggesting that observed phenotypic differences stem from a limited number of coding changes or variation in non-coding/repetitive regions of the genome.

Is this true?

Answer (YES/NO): NO